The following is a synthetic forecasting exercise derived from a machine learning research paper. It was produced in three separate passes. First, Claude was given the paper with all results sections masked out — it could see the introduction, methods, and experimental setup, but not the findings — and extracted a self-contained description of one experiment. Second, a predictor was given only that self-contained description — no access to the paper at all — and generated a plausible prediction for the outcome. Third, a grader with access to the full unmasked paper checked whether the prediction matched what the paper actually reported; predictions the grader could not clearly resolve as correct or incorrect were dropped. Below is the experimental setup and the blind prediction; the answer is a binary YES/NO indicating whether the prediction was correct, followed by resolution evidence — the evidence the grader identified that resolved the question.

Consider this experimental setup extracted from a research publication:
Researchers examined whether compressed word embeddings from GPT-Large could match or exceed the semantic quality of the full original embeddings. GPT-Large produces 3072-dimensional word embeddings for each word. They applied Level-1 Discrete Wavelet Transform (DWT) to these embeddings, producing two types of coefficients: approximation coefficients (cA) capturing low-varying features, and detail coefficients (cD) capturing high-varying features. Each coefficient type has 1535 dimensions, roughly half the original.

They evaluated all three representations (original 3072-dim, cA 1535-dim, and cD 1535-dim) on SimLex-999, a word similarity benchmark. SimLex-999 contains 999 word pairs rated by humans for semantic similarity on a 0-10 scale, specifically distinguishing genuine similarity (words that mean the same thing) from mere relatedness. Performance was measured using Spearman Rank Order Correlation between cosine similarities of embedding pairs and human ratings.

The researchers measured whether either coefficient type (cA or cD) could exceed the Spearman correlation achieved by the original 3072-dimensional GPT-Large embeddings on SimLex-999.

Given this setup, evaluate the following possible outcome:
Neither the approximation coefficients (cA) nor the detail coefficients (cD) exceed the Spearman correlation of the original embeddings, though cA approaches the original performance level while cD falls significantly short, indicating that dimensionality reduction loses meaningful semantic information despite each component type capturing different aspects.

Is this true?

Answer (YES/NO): NO